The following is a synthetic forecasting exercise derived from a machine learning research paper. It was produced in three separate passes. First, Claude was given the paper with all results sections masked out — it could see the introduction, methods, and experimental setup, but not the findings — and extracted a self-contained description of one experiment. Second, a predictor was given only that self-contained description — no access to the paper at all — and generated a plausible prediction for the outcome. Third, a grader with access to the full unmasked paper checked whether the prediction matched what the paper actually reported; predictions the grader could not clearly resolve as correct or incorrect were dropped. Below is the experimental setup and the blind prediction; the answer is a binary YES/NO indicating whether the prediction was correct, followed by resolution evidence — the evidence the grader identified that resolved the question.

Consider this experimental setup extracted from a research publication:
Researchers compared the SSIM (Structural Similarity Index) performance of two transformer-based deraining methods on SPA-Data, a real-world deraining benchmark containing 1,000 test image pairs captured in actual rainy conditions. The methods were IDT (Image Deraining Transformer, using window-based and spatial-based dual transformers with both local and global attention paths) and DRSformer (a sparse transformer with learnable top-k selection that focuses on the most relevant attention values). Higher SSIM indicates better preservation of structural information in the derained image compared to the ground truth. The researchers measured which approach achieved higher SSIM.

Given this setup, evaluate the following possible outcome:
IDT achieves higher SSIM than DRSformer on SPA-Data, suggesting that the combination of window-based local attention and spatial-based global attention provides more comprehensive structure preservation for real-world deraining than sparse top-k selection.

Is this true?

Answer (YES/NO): YES